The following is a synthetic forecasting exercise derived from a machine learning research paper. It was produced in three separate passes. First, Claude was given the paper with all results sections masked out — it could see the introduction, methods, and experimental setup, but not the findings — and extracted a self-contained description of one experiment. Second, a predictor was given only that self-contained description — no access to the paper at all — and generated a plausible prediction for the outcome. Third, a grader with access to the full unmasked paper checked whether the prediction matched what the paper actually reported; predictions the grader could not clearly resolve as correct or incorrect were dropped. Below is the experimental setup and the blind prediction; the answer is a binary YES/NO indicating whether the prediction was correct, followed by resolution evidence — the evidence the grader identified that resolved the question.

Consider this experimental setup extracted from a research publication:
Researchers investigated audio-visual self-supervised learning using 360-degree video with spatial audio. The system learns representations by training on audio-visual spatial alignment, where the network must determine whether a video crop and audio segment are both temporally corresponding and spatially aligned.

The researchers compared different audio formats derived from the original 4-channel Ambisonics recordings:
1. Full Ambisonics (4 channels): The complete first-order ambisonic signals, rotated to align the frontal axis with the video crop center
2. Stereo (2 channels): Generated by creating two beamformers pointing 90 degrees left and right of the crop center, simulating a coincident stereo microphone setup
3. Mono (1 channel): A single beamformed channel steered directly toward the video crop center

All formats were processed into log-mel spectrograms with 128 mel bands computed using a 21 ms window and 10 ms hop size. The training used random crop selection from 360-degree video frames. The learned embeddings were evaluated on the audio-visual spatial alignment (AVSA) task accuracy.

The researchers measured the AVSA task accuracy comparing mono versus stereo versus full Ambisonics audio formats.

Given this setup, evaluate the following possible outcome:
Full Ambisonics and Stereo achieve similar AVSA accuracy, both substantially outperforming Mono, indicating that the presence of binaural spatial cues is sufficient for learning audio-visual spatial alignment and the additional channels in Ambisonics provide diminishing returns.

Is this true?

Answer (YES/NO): YES